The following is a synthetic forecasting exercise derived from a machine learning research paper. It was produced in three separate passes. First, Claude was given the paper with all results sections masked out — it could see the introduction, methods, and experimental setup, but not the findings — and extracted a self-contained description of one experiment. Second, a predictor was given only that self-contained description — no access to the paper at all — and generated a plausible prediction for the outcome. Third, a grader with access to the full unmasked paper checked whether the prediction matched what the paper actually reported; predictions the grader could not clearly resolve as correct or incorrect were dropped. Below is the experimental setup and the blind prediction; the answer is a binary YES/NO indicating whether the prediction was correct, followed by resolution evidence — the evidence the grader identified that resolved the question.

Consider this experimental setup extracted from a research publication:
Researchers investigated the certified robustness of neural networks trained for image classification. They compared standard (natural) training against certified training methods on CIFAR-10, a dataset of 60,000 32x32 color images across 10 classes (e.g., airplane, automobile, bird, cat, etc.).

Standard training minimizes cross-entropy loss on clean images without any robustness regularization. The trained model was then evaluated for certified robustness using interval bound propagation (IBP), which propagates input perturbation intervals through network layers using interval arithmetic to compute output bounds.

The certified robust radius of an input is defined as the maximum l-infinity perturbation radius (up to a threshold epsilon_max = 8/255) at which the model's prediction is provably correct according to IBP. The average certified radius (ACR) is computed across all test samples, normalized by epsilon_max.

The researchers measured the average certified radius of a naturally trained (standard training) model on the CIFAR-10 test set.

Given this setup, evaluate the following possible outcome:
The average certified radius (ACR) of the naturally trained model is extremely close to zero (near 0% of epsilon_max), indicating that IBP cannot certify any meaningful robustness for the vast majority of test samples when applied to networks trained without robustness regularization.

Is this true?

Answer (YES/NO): YES